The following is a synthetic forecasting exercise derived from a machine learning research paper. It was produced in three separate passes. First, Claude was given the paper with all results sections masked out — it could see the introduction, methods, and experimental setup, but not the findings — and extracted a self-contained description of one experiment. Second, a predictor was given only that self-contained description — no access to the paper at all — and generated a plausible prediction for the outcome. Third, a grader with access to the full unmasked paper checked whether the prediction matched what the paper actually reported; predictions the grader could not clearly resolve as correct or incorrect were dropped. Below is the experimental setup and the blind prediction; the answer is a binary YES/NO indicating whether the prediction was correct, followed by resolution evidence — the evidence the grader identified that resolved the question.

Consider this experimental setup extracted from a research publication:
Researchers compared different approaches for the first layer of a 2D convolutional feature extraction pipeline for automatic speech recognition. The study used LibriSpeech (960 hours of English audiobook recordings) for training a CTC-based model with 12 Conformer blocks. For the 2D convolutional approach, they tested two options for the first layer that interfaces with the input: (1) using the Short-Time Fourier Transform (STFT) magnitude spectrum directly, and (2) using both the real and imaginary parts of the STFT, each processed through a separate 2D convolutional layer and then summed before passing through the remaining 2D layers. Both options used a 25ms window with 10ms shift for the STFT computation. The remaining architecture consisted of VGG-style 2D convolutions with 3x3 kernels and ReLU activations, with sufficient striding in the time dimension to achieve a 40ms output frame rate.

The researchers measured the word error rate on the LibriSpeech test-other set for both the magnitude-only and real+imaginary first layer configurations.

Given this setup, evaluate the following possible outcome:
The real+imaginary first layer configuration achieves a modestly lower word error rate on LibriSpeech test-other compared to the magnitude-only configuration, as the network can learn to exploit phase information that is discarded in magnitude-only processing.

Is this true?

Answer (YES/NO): NO